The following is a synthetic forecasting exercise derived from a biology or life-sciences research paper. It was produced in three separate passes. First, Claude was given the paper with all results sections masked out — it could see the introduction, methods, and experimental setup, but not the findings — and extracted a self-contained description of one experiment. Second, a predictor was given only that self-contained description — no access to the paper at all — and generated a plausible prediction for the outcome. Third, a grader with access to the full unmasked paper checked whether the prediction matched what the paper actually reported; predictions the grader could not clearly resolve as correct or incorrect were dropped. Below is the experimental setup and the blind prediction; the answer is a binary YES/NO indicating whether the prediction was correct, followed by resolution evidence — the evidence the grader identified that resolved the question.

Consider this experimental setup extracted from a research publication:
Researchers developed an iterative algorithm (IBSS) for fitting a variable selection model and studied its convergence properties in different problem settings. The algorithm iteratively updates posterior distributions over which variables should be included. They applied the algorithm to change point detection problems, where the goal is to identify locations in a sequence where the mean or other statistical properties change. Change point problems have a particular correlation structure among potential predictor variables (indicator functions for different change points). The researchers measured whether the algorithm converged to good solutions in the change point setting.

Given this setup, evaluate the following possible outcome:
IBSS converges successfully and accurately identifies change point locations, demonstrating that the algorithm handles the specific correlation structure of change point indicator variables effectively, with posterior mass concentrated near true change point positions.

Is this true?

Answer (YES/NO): NO